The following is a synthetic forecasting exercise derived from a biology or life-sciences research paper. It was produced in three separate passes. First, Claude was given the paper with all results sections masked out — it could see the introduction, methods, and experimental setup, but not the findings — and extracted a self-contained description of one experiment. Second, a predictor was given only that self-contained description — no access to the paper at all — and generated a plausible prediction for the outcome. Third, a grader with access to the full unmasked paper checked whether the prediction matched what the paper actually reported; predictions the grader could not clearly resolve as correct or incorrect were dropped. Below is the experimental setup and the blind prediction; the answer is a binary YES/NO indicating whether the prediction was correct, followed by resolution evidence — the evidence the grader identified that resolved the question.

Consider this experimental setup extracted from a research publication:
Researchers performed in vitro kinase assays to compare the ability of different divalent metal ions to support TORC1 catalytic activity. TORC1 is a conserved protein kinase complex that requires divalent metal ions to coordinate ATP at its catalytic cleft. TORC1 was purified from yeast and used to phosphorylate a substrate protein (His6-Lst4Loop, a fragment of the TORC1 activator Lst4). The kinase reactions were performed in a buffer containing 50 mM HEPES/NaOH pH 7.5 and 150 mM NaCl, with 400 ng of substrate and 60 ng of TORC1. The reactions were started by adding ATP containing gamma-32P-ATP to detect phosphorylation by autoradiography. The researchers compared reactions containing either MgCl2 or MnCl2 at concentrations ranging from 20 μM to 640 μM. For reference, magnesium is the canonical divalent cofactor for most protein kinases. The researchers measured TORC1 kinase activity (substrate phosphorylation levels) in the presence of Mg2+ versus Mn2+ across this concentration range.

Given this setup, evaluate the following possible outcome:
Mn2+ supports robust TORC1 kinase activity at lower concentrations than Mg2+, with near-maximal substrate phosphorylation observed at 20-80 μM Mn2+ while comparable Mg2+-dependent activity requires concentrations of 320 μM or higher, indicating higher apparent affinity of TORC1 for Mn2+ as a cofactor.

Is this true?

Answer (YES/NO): NO